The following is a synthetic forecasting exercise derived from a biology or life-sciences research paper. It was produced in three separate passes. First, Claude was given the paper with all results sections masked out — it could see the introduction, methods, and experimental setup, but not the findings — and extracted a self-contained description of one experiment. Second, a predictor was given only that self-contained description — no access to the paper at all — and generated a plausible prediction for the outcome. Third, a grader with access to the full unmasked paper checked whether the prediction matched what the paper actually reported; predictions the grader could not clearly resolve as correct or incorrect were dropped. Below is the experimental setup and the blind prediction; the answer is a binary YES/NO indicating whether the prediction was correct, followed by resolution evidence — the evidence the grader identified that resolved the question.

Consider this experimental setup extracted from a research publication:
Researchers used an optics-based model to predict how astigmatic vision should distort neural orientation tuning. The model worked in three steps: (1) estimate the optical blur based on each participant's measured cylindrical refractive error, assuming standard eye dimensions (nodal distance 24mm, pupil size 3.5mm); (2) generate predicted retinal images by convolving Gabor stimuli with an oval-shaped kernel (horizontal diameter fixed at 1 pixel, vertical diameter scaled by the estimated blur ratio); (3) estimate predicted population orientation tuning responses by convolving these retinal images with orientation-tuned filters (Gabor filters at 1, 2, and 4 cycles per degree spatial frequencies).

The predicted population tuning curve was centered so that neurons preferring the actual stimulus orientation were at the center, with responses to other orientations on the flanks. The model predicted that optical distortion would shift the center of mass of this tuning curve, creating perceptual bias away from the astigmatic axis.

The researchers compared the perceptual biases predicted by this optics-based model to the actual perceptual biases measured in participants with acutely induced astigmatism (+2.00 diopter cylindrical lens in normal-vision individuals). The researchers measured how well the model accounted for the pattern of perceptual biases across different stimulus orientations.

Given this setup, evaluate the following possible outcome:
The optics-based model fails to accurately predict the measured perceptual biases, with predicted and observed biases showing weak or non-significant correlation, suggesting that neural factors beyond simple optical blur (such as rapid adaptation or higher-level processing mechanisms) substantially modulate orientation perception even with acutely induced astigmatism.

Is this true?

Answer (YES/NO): NO